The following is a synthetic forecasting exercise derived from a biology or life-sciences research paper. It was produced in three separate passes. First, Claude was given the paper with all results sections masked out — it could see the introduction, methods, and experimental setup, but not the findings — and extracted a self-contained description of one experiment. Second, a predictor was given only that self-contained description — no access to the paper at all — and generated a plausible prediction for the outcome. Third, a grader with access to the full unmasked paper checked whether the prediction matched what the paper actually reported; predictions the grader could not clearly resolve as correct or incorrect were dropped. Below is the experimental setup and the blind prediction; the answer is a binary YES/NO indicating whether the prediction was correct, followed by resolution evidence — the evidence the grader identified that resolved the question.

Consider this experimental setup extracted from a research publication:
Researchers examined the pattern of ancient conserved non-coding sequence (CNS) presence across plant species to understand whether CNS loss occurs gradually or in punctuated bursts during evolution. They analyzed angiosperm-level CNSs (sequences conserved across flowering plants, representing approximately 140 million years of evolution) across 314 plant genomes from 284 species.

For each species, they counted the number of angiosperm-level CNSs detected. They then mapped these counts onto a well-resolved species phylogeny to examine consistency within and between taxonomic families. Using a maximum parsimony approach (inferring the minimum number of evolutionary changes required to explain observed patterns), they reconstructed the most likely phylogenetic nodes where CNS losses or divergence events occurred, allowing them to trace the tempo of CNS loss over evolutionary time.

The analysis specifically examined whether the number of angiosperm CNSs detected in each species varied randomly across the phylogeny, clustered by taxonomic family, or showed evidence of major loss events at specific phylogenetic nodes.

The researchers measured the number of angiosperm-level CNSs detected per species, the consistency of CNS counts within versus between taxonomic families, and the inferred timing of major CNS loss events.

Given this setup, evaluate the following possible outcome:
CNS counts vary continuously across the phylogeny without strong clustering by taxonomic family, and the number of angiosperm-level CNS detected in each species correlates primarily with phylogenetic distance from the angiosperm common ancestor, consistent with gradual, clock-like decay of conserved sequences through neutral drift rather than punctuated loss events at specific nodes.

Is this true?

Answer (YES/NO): NO